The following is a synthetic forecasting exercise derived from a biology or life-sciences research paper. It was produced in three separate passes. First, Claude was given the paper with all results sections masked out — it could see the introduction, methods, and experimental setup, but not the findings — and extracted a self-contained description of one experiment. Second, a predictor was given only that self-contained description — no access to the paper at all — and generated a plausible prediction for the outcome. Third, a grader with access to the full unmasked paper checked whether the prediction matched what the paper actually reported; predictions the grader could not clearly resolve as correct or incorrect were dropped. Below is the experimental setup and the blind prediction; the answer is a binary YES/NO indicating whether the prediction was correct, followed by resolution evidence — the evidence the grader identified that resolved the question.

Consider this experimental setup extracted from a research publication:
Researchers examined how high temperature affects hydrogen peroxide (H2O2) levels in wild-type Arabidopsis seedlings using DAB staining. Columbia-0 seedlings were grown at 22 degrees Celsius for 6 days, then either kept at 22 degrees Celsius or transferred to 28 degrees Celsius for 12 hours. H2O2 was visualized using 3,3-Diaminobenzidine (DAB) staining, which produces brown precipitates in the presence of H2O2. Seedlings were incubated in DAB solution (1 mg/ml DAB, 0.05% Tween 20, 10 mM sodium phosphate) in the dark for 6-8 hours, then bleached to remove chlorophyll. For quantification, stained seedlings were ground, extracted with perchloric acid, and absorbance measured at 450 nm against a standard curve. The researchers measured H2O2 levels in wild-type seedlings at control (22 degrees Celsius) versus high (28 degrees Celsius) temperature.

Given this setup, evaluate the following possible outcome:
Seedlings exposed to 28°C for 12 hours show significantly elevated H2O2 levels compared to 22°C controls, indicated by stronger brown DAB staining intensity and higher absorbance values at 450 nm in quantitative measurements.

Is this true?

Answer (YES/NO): YES